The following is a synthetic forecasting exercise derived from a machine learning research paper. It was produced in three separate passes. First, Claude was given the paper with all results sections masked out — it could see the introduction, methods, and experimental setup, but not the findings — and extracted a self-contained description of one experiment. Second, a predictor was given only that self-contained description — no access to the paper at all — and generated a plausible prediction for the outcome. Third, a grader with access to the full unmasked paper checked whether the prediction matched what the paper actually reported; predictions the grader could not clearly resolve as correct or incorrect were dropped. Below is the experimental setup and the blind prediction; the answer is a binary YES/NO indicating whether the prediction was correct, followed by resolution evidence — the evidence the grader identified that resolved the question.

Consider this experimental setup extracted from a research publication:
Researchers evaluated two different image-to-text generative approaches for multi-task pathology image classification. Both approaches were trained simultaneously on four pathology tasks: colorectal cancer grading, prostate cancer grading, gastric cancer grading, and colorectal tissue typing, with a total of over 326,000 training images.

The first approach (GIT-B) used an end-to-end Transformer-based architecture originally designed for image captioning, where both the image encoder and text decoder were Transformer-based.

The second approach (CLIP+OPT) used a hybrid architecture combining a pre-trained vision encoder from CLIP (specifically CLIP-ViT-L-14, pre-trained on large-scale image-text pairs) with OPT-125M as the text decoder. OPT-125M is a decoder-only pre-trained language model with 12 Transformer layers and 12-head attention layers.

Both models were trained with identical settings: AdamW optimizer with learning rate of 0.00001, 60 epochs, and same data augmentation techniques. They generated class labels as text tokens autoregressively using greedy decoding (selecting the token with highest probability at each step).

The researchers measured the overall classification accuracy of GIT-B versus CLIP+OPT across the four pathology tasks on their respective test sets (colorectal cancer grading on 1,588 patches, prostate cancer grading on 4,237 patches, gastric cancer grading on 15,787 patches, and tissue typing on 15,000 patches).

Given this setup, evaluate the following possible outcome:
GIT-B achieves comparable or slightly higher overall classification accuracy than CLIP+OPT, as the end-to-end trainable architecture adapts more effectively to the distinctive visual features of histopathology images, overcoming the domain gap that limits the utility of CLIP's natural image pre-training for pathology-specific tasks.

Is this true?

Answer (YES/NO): YES